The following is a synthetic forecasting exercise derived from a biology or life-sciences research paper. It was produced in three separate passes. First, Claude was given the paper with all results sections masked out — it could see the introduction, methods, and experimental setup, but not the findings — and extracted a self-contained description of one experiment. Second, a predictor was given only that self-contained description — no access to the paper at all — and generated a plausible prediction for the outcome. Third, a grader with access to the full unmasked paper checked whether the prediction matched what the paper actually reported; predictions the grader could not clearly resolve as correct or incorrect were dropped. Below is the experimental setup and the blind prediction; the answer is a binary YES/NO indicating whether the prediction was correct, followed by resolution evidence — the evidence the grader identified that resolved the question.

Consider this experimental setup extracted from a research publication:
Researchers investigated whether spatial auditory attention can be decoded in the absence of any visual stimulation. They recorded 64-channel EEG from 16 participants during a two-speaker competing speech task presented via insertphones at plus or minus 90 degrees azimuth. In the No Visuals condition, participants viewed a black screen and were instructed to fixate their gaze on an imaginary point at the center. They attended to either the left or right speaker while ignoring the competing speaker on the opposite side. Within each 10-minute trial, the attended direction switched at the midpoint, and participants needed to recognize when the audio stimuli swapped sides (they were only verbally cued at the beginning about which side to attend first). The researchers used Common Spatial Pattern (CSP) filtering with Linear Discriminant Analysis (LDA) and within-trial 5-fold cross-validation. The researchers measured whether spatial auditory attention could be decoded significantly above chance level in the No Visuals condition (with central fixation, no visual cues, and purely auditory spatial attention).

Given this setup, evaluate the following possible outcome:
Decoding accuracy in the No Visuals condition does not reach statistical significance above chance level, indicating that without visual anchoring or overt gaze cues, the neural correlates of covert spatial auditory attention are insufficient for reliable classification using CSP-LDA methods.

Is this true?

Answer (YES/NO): NO